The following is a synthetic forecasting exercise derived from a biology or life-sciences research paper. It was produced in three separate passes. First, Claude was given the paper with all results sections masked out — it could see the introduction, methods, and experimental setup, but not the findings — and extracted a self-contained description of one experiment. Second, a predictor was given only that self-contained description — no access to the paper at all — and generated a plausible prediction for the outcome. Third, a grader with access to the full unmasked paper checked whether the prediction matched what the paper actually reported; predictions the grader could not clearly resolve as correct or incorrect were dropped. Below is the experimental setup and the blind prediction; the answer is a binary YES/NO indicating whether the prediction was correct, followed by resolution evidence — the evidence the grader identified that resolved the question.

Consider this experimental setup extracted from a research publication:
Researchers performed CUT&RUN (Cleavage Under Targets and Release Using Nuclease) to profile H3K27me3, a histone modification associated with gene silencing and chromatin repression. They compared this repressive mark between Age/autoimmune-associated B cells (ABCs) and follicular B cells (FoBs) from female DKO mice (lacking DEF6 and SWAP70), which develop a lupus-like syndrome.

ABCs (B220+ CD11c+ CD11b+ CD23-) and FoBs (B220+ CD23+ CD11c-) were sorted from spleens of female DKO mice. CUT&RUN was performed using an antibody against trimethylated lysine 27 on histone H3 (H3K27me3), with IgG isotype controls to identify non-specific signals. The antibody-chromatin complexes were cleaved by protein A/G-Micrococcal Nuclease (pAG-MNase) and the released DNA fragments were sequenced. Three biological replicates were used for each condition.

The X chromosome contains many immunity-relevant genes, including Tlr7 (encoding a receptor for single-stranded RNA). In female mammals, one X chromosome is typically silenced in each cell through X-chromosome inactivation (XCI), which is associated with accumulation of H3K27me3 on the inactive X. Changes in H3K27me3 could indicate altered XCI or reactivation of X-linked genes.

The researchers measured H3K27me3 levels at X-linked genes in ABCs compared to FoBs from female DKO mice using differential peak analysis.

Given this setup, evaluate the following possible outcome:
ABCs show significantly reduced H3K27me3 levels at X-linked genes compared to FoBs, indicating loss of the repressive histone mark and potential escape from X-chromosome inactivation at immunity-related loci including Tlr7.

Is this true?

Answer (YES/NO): YES